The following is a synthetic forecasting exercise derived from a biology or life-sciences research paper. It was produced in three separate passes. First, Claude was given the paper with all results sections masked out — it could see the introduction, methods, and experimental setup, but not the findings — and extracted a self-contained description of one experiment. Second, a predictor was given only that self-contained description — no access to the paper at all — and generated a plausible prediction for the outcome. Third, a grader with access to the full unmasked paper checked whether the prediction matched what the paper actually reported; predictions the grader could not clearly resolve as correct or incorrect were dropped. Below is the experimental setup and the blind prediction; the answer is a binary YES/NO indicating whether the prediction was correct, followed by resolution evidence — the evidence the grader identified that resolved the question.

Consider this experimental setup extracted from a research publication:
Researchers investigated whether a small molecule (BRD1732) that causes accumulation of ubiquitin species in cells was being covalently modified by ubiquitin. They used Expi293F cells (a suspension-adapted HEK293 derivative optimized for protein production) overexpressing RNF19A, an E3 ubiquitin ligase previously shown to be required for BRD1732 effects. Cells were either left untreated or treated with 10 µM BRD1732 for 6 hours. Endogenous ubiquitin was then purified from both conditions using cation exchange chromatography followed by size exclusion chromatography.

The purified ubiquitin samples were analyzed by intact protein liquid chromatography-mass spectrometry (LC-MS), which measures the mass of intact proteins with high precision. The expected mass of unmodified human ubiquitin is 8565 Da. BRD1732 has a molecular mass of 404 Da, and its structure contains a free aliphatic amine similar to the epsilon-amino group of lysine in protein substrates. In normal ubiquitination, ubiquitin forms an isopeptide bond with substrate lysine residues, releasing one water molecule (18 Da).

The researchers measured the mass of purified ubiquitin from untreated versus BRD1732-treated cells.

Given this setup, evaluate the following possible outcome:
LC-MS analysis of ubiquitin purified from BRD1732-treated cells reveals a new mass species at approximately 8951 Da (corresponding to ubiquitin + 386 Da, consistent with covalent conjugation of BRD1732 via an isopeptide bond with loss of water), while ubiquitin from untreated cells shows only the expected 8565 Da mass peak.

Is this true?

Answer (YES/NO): YES